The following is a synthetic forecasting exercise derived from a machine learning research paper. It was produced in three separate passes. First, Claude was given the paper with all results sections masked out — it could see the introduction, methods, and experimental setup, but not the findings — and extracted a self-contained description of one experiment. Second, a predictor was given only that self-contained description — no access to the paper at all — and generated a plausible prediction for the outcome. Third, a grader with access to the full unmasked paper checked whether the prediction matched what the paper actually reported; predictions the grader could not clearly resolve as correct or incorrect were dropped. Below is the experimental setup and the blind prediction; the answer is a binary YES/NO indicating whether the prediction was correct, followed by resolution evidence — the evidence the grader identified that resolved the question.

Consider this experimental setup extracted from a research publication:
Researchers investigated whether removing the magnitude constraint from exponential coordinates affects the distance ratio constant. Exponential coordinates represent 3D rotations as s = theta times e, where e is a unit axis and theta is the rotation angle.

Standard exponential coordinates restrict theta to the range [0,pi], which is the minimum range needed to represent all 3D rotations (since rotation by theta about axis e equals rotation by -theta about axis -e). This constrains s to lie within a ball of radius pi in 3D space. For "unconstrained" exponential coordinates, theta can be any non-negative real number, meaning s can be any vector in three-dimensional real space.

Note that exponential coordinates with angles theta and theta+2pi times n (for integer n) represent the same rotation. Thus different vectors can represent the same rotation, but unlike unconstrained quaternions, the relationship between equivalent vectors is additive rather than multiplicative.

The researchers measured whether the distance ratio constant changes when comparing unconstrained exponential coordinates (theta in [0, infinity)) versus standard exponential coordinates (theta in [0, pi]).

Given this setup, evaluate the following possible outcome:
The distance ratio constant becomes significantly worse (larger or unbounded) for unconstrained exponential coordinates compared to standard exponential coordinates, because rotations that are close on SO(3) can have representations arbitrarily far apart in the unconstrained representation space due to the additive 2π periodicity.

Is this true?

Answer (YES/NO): NO